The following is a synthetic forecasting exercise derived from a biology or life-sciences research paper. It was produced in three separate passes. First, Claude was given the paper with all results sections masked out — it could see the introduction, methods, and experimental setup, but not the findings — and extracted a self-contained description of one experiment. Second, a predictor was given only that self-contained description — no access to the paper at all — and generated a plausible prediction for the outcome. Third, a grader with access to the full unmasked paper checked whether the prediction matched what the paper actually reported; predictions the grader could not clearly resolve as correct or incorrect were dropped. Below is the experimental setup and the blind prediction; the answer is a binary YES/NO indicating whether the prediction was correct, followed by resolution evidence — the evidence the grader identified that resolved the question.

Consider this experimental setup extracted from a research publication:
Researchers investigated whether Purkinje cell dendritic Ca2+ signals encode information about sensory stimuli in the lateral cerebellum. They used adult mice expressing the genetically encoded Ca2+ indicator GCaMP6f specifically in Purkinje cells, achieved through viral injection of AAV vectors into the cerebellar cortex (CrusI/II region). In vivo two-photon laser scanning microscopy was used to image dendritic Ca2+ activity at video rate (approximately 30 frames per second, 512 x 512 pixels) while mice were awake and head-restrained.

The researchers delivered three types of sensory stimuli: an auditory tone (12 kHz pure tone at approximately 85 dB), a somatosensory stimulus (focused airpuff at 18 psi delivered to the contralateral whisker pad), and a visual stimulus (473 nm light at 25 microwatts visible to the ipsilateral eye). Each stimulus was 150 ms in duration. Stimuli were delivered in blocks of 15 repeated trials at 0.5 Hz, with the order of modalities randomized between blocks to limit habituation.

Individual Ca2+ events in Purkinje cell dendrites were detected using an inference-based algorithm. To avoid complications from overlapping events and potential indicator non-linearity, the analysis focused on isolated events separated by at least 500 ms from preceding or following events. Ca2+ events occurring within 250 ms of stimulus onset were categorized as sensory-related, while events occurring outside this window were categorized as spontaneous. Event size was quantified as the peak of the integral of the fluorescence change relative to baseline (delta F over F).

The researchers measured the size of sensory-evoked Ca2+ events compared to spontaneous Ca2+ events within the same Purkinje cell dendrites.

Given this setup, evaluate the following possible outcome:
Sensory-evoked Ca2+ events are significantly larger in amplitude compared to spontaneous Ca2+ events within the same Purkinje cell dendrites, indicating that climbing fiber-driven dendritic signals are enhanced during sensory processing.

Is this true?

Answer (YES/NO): YES